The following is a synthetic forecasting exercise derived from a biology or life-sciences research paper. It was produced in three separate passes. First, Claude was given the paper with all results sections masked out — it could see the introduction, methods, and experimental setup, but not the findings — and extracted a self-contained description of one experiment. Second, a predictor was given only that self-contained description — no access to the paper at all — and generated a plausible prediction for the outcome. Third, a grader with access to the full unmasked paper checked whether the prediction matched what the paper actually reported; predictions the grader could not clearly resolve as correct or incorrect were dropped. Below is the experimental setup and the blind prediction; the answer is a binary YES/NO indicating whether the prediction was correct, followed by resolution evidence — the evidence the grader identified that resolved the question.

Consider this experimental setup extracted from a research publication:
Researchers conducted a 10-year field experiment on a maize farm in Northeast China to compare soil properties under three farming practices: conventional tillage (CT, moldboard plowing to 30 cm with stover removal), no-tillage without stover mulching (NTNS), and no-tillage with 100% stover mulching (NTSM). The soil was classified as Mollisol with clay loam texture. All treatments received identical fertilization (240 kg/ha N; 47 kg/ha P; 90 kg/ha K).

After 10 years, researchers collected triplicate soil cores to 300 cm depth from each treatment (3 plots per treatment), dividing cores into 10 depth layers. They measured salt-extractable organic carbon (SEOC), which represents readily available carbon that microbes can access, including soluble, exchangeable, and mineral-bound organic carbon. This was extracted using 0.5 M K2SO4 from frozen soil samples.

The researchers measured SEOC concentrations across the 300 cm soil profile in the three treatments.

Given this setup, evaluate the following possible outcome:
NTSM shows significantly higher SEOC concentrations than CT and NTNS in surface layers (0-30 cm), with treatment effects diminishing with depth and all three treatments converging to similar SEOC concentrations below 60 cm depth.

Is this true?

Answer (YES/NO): NO